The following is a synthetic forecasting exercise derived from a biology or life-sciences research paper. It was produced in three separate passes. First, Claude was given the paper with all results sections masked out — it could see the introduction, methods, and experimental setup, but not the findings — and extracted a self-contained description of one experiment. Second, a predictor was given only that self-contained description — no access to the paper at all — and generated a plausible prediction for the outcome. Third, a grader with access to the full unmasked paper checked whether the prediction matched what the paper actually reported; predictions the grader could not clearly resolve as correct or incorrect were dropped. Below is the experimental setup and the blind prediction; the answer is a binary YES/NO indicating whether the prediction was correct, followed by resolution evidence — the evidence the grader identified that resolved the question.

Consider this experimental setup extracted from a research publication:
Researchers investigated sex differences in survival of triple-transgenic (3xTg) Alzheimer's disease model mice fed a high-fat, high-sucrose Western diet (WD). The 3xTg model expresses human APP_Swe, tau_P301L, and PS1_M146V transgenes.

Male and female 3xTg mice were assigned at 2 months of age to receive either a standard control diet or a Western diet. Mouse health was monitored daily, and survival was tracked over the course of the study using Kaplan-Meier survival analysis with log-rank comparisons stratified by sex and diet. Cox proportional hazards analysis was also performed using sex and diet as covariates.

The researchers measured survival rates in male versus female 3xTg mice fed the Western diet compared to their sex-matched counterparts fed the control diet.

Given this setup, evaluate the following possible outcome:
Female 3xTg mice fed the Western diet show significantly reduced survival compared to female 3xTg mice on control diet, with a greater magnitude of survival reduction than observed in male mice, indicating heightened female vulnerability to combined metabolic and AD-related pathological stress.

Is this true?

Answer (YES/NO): NO